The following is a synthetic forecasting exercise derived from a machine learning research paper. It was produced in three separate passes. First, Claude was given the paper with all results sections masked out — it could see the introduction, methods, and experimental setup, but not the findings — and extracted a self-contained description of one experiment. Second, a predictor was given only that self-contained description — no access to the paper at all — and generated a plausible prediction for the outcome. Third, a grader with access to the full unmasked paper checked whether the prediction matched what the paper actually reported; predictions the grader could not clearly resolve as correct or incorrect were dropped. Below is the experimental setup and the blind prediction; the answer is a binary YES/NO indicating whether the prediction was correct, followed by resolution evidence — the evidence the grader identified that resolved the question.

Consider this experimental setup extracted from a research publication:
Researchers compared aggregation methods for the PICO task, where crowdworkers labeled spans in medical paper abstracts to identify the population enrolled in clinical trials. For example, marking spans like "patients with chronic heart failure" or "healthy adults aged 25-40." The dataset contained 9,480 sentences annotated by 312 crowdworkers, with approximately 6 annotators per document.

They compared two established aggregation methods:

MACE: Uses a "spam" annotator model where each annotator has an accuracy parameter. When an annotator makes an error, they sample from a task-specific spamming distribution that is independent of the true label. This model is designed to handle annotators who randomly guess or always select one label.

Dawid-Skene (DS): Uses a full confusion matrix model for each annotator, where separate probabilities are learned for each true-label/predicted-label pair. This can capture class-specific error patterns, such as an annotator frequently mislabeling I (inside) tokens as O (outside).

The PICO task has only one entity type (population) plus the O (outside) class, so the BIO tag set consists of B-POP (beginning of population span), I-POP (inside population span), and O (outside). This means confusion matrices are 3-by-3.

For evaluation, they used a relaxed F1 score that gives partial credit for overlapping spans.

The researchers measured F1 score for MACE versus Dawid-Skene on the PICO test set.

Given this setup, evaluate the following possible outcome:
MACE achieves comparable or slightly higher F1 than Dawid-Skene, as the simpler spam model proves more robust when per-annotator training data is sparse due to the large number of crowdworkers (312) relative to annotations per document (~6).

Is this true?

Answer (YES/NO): NO